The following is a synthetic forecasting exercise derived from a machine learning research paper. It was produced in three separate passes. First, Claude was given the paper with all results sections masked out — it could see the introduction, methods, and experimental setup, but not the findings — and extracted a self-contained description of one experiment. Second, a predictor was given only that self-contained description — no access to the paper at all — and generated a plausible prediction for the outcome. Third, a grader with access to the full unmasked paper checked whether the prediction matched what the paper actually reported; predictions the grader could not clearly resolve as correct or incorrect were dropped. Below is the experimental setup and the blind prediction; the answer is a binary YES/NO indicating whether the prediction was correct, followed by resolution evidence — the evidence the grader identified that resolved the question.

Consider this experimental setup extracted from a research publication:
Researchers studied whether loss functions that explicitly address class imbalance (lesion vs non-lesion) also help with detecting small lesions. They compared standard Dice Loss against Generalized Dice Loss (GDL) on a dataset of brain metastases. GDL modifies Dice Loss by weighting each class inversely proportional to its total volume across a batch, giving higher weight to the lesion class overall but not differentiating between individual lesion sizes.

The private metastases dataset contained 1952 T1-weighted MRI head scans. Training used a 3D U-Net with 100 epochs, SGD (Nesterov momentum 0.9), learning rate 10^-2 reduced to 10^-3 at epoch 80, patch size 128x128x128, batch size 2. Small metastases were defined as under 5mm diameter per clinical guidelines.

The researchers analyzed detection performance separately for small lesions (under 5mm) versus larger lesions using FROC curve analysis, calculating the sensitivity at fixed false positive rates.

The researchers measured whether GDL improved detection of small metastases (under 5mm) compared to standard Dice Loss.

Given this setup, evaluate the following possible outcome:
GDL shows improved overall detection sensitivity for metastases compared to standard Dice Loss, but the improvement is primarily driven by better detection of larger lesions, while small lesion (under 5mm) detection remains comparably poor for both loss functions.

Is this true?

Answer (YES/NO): NO